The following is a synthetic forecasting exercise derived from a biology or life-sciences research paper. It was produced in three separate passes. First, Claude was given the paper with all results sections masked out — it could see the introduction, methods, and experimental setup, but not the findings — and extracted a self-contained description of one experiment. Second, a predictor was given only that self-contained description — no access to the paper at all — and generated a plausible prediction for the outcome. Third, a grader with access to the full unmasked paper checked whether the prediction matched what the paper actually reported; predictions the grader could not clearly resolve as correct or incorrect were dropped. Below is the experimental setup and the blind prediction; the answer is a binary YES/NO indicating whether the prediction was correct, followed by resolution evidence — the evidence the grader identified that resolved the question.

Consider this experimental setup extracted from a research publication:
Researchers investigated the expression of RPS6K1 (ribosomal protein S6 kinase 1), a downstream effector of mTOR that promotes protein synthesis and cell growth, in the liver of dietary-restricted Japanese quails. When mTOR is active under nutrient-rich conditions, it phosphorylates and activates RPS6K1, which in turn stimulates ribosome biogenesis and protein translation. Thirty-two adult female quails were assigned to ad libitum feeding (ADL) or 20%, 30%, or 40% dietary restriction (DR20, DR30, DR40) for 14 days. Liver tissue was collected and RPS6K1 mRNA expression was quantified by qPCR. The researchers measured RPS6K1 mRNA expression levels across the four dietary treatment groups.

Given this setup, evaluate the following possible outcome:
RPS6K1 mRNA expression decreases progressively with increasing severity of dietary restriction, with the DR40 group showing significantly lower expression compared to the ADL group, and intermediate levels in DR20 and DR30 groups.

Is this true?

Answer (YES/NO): NO